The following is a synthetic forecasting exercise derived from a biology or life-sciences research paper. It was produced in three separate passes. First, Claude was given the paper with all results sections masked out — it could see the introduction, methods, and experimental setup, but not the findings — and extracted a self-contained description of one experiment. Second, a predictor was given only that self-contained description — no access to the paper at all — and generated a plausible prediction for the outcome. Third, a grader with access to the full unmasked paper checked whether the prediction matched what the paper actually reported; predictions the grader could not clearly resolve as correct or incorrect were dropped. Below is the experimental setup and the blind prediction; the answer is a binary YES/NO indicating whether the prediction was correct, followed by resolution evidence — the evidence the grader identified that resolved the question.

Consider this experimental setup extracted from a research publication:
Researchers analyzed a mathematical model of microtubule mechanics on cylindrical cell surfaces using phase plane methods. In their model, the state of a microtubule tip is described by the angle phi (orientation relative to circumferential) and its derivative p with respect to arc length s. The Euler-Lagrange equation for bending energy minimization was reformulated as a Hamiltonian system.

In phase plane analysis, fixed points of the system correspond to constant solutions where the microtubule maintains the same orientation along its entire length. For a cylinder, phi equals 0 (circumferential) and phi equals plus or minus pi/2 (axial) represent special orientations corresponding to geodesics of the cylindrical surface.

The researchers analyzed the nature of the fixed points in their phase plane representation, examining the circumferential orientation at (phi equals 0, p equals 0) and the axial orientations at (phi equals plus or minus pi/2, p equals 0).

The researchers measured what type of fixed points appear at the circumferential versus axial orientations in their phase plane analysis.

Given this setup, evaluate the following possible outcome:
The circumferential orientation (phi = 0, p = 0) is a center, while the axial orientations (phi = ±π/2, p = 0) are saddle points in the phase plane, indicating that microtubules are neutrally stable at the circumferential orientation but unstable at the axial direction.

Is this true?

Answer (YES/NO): YES